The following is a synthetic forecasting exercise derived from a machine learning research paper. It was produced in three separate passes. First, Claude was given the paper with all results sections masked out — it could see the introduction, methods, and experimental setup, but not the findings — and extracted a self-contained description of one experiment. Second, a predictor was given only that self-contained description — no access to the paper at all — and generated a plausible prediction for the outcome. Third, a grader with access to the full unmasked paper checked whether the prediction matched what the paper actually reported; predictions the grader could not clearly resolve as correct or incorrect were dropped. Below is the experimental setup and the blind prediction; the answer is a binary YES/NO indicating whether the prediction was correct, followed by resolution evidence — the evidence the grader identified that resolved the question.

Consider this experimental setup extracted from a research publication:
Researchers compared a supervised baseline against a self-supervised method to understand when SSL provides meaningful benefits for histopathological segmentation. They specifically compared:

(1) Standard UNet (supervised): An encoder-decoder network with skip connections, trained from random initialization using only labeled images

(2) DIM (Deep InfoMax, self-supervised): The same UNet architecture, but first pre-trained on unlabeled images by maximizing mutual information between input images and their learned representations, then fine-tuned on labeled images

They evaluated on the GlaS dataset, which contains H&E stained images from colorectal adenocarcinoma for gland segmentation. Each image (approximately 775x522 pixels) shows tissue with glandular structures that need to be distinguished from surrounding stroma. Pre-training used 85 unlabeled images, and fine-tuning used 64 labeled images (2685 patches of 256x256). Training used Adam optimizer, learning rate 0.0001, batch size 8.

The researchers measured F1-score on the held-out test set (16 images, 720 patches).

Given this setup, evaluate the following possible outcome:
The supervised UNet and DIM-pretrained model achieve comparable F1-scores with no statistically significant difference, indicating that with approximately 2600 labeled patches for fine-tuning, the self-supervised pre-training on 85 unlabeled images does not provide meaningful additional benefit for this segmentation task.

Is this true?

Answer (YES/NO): NO